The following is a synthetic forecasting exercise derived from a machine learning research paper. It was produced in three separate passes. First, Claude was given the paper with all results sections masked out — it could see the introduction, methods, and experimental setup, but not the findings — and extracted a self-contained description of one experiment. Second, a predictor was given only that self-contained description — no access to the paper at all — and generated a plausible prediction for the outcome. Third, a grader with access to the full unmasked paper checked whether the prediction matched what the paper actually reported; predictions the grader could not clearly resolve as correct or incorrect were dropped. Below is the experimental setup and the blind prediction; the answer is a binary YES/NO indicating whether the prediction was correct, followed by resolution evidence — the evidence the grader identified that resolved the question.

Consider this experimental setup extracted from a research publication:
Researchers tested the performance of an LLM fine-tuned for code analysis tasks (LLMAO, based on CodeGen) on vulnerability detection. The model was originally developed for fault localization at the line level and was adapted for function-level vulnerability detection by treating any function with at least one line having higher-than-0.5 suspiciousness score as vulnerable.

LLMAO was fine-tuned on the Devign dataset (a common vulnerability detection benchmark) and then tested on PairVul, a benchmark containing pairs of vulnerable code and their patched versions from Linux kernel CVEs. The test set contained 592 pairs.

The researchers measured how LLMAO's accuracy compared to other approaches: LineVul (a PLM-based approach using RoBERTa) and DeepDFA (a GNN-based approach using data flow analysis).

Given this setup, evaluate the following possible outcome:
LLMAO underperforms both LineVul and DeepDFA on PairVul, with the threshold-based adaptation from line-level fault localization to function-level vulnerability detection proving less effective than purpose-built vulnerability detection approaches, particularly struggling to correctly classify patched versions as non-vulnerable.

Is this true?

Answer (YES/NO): NO